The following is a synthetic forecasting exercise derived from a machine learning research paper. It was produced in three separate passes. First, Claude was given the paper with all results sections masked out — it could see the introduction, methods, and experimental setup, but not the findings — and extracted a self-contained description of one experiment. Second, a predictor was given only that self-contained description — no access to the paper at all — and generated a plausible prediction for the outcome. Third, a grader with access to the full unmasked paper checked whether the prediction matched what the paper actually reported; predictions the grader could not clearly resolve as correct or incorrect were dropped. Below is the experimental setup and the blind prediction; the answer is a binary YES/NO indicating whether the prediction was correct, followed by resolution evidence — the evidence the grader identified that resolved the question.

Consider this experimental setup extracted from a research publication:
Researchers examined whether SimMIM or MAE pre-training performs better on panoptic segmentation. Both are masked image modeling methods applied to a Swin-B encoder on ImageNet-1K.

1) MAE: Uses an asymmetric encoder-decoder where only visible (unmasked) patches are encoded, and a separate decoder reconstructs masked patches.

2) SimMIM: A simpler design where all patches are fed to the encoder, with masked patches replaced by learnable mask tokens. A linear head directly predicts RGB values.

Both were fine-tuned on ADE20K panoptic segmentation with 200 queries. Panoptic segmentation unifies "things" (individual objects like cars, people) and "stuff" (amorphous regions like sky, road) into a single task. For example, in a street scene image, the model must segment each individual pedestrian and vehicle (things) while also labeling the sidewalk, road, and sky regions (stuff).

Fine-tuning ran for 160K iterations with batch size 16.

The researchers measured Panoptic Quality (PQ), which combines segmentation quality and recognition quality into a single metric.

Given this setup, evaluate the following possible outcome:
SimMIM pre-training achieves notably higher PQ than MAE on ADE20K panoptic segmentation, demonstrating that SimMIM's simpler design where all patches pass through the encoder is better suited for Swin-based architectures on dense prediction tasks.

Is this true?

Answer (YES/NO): NO